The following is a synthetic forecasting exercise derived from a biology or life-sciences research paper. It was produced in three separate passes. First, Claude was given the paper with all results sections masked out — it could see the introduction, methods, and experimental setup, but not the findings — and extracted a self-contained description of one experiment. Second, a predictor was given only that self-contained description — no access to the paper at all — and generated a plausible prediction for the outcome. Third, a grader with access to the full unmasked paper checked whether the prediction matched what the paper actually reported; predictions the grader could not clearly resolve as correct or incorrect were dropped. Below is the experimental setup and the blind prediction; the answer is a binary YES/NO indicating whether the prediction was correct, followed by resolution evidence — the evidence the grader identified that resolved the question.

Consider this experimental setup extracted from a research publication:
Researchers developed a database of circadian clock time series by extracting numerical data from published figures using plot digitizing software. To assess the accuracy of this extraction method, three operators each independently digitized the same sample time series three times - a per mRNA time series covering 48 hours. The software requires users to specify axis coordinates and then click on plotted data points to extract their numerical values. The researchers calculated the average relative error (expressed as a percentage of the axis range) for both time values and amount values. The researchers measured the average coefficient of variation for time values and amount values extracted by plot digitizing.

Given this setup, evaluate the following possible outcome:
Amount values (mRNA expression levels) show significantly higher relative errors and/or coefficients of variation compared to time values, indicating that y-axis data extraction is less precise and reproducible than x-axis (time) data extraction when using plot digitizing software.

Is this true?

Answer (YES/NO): NO